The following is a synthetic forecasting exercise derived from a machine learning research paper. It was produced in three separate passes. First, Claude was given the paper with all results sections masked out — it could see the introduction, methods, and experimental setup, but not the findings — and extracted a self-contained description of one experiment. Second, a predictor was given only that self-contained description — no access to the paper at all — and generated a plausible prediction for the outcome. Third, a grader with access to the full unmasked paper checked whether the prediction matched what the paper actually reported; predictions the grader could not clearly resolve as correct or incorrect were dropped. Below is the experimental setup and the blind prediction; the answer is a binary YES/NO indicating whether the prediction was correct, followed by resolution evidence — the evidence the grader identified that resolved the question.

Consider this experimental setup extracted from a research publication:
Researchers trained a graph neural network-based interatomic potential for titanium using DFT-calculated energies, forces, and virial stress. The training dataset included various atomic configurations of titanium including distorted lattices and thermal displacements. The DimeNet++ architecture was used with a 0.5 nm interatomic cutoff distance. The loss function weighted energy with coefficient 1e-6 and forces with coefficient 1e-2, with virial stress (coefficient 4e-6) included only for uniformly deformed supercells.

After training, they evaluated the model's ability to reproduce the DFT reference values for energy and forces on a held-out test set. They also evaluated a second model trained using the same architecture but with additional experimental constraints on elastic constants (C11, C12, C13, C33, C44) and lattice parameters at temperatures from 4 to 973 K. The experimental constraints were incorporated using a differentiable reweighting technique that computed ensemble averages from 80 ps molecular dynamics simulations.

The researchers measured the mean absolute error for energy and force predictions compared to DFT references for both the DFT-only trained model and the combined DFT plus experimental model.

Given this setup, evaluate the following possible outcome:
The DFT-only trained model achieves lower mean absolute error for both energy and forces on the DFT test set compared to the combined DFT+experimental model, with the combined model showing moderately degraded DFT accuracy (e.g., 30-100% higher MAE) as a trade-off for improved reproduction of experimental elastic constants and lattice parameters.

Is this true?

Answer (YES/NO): NO